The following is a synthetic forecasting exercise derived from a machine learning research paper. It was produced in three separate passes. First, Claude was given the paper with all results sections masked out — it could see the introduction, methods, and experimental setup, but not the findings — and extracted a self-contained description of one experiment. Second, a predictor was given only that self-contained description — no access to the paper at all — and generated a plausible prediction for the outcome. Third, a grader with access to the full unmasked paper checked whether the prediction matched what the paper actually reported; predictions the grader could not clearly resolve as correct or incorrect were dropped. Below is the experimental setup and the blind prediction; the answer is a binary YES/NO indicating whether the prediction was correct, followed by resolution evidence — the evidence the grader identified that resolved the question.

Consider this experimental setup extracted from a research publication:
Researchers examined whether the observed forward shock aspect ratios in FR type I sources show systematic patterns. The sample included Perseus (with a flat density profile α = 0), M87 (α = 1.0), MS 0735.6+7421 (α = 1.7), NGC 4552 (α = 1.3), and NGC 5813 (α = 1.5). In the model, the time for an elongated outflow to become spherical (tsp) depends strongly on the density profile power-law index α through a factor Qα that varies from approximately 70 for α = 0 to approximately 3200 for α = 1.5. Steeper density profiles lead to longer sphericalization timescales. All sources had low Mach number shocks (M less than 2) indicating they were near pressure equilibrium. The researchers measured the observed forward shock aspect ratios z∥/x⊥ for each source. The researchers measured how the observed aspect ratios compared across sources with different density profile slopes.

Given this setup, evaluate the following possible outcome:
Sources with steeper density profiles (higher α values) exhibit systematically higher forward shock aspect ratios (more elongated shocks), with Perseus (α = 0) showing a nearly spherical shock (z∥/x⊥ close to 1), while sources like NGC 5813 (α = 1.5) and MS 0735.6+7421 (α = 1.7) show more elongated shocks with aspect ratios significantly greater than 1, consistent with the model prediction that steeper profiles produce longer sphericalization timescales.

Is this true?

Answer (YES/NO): NO